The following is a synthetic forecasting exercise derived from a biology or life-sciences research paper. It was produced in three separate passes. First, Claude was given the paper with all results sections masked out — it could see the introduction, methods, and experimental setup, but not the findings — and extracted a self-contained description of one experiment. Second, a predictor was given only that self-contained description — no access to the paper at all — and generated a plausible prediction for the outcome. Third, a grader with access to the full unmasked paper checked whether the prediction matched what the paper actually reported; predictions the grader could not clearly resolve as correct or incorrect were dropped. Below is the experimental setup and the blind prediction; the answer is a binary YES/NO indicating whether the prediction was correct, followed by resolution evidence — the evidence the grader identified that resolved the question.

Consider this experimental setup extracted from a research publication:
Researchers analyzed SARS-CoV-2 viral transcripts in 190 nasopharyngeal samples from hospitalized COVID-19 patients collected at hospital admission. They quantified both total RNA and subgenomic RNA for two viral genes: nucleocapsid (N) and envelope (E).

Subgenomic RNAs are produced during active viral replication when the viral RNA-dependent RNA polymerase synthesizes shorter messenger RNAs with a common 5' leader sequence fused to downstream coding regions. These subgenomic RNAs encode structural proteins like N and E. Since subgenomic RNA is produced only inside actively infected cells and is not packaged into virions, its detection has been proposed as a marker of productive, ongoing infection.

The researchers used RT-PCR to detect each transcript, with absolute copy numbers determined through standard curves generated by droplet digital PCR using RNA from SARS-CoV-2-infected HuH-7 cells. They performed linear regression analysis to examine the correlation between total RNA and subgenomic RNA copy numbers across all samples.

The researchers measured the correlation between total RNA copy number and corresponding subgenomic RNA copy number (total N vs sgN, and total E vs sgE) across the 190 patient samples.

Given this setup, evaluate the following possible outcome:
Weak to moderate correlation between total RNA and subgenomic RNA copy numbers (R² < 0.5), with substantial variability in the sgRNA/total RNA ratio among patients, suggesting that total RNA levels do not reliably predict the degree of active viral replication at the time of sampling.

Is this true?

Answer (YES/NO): NO